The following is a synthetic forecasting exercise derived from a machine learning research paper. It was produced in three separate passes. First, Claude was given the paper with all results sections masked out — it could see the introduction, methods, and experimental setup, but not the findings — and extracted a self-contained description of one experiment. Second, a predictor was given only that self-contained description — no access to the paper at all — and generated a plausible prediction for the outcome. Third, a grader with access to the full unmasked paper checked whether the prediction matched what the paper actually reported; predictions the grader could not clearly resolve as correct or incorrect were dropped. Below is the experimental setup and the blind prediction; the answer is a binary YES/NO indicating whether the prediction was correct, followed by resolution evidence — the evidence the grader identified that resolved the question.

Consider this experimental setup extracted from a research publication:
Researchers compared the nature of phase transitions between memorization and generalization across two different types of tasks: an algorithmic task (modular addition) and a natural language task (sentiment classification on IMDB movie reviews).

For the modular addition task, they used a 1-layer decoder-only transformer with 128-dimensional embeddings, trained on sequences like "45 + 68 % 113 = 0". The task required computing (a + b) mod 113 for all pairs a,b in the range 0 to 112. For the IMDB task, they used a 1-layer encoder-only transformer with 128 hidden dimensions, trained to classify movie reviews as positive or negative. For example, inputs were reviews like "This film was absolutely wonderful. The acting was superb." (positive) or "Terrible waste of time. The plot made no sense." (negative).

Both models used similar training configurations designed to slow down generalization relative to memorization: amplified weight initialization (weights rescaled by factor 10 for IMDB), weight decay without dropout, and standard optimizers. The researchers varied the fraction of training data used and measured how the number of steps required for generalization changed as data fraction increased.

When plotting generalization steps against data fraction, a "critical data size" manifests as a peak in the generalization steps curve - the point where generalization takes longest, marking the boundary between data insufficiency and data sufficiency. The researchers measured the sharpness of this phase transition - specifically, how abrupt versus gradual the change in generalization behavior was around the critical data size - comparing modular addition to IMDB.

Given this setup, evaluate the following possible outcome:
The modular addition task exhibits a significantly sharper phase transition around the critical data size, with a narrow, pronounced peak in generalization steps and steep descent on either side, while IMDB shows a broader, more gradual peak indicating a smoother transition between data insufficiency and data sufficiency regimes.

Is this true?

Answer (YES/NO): YES